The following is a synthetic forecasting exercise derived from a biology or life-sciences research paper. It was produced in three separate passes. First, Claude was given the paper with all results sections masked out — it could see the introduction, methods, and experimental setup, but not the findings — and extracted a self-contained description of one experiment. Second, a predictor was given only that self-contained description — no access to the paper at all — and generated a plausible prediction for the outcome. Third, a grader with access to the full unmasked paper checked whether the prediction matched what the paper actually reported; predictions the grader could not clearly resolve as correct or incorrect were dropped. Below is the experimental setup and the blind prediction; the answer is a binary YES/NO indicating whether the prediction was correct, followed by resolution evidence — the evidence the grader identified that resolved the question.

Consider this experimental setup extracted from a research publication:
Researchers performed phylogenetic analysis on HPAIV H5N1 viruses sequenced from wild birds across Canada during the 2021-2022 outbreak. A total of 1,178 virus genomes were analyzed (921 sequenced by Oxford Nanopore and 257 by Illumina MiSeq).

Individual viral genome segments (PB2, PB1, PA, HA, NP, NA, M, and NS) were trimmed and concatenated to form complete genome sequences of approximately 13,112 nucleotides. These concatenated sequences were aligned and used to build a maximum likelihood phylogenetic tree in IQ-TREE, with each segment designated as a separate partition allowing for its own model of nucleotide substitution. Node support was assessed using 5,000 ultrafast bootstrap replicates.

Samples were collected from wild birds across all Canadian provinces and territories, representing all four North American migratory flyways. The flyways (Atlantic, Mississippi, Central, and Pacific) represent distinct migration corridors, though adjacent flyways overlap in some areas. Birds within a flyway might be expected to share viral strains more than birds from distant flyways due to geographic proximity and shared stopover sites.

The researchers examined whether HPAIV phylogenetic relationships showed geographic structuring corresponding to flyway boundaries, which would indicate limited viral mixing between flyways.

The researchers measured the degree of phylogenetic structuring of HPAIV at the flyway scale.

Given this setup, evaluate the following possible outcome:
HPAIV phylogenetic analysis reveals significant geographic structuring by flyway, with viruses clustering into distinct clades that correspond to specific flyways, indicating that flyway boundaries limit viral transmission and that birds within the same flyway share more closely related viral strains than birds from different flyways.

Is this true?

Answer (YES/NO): NO